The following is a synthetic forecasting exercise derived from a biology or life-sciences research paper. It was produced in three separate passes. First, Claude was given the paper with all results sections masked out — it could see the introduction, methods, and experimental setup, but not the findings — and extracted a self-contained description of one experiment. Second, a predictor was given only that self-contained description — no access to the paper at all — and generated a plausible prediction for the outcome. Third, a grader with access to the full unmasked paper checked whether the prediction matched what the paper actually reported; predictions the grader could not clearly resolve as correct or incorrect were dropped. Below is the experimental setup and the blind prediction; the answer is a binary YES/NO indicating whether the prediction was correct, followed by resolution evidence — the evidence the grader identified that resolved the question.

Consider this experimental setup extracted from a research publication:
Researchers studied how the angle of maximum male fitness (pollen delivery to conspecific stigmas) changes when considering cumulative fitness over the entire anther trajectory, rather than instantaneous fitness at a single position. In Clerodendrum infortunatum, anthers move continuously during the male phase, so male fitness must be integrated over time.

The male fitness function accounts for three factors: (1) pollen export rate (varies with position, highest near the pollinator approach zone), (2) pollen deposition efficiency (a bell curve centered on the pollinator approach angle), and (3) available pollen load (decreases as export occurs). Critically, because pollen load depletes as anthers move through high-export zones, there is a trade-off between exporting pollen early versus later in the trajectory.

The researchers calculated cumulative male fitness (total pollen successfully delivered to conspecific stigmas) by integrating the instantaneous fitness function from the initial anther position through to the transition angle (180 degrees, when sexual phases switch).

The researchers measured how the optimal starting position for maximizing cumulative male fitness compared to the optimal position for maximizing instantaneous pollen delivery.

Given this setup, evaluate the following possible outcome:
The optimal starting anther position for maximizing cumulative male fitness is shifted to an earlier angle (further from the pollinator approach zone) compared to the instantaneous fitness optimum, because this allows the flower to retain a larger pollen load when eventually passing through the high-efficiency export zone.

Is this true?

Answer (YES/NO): YES